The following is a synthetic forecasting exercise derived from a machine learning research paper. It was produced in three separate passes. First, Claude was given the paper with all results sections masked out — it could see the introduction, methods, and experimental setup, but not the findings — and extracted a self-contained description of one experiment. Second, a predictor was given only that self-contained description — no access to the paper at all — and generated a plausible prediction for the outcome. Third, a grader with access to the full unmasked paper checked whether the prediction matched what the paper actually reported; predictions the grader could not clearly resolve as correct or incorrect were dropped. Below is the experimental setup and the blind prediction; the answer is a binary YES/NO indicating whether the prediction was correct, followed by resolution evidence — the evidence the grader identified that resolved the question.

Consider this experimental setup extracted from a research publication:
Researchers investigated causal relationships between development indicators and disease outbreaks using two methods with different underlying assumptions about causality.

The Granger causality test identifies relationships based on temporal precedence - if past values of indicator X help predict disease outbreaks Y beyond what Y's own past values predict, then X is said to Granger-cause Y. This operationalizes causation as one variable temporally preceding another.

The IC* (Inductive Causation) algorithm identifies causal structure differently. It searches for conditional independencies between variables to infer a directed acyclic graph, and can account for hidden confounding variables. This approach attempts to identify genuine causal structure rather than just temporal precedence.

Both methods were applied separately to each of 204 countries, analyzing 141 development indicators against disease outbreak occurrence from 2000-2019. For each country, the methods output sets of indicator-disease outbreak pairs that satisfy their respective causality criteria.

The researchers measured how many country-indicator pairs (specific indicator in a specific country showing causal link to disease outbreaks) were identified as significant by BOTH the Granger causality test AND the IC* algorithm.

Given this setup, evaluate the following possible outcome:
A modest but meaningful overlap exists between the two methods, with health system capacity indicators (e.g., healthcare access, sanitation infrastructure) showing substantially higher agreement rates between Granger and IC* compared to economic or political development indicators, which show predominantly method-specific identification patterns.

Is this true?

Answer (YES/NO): NO